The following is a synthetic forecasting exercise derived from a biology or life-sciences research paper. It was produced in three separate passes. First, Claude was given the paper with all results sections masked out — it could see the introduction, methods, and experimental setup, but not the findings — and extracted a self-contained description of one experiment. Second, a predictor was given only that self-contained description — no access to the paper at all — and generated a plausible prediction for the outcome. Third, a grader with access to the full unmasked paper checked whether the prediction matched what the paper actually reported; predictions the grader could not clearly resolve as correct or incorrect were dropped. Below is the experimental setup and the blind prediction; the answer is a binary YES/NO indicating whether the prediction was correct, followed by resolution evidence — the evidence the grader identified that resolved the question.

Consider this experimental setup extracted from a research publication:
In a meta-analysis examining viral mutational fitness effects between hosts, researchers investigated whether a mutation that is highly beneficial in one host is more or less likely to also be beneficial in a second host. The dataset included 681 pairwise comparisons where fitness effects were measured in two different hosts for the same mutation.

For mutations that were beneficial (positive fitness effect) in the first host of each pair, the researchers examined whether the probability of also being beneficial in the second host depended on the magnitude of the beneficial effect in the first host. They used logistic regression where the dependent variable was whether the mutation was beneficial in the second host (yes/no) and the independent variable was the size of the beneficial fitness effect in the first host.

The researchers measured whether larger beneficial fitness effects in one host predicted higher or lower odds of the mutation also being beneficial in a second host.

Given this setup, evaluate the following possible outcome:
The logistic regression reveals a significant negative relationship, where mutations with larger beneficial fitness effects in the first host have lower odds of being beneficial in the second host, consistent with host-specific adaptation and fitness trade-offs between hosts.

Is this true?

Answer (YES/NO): NO